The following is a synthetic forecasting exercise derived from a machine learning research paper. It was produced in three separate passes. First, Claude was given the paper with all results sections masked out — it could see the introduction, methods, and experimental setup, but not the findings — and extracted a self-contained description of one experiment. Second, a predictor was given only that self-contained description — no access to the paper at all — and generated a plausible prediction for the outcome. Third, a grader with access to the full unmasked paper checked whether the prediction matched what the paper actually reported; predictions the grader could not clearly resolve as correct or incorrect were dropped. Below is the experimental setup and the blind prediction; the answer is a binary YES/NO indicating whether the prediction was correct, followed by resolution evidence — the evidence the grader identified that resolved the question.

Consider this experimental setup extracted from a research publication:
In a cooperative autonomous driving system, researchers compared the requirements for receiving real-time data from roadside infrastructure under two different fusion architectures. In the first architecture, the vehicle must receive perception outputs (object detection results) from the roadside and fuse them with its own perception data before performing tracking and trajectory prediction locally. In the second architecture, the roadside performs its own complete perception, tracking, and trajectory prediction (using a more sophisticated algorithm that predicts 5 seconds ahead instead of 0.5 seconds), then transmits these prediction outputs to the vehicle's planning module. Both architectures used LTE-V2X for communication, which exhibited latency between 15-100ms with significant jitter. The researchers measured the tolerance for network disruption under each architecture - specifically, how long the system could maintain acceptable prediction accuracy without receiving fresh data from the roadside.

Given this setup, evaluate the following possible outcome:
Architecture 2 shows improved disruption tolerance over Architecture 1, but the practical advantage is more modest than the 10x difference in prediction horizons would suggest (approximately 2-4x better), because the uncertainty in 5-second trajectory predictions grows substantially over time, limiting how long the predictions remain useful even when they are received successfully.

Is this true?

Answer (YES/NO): NO